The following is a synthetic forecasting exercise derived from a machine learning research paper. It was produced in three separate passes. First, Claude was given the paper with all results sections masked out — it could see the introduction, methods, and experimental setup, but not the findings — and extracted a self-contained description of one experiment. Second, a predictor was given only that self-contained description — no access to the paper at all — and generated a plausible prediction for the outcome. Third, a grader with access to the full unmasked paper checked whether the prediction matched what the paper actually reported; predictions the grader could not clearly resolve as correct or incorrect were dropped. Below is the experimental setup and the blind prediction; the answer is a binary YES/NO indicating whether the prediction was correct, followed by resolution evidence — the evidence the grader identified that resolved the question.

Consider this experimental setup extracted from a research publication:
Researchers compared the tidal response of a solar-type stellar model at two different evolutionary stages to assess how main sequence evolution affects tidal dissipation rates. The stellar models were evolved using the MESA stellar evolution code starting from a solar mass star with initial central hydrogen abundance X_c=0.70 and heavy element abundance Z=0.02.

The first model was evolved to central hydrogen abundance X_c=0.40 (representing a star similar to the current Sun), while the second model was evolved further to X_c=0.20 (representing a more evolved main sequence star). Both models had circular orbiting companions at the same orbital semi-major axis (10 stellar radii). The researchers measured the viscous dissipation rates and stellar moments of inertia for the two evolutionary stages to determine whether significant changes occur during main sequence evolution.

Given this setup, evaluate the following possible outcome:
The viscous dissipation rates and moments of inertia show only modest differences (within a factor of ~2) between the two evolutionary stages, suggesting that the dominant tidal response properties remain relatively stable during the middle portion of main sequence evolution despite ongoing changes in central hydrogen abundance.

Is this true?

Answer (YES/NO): YES